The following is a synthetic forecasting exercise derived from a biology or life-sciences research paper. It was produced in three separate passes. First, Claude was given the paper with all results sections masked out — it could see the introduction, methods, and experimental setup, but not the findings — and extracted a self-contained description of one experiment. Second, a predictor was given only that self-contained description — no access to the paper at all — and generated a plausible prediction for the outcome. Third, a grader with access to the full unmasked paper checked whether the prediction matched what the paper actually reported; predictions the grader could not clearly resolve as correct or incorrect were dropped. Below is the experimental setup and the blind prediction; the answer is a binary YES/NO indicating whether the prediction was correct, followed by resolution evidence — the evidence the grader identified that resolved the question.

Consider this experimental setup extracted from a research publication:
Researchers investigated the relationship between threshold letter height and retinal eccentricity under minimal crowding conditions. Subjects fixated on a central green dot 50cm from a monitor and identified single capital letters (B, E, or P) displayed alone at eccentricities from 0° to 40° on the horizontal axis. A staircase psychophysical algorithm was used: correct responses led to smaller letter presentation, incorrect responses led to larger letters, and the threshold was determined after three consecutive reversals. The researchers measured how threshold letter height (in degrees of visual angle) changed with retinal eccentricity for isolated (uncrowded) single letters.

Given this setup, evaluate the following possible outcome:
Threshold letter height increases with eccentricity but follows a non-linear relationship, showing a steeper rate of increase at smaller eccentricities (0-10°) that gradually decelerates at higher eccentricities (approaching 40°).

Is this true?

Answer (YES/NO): NO